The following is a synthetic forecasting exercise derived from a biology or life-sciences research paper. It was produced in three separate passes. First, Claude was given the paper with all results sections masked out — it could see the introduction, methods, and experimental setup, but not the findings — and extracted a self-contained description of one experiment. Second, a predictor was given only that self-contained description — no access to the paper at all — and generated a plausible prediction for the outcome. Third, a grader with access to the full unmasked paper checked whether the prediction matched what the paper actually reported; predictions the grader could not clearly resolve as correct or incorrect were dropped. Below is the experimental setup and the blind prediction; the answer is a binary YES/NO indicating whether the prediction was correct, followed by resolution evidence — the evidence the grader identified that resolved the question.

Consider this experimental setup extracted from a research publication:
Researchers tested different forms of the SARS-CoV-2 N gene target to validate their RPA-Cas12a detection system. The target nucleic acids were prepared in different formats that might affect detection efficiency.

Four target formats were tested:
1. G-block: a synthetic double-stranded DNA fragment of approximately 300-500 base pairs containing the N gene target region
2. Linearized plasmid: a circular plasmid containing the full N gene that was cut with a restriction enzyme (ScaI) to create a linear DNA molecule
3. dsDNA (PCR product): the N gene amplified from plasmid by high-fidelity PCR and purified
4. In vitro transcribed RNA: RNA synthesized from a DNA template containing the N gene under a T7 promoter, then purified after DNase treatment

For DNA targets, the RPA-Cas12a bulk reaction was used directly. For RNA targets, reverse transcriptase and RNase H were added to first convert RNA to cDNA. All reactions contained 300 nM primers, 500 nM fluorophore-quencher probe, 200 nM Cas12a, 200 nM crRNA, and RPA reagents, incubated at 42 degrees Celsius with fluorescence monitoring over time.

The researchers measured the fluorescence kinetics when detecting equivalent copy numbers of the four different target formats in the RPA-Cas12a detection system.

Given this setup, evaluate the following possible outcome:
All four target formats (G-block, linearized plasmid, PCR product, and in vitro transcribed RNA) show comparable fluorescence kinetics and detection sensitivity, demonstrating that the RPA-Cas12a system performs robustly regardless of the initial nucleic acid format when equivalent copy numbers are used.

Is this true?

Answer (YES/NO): NO